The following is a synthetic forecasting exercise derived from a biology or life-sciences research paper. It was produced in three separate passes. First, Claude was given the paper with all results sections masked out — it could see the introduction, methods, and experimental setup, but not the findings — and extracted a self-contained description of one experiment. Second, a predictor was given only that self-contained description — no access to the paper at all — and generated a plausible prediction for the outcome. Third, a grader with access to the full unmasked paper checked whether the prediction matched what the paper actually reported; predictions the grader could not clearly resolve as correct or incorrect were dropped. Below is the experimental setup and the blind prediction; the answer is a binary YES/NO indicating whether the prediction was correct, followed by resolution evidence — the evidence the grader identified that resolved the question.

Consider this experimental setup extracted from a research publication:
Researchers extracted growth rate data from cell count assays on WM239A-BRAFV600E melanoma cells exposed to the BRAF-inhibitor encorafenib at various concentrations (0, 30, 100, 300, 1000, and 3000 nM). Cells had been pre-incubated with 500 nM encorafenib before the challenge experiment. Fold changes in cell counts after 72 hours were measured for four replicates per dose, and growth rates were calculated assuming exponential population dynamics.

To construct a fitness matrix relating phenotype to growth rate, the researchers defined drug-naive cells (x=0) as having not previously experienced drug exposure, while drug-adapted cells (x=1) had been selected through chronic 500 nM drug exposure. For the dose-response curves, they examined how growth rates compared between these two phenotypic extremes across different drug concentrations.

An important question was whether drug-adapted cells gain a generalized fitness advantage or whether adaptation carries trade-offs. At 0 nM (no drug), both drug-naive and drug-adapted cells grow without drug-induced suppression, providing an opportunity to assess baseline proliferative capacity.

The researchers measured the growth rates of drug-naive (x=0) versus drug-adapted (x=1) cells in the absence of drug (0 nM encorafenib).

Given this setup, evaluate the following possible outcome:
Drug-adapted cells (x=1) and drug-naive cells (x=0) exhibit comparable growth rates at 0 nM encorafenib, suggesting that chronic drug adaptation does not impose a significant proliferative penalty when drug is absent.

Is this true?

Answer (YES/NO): YES